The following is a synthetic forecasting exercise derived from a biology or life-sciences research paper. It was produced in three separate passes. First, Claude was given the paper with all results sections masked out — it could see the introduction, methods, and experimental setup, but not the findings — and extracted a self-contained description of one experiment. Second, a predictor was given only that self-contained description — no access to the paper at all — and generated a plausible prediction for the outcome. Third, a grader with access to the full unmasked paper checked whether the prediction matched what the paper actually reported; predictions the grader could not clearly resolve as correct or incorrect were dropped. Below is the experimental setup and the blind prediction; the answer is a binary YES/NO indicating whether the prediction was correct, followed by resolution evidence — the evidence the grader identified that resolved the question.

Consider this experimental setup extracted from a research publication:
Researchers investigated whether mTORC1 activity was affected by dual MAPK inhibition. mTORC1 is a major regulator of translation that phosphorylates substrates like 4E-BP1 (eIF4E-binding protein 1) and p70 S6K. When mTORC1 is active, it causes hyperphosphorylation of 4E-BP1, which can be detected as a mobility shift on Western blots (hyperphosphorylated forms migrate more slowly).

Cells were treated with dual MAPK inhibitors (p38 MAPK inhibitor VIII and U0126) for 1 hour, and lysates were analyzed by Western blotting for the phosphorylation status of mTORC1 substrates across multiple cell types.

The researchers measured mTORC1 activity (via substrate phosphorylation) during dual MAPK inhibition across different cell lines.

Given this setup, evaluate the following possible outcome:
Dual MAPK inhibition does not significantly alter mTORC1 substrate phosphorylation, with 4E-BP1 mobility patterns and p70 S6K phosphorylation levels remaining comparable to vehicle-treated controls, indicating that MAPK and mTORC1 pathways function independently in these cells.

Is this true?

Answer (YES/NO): NO